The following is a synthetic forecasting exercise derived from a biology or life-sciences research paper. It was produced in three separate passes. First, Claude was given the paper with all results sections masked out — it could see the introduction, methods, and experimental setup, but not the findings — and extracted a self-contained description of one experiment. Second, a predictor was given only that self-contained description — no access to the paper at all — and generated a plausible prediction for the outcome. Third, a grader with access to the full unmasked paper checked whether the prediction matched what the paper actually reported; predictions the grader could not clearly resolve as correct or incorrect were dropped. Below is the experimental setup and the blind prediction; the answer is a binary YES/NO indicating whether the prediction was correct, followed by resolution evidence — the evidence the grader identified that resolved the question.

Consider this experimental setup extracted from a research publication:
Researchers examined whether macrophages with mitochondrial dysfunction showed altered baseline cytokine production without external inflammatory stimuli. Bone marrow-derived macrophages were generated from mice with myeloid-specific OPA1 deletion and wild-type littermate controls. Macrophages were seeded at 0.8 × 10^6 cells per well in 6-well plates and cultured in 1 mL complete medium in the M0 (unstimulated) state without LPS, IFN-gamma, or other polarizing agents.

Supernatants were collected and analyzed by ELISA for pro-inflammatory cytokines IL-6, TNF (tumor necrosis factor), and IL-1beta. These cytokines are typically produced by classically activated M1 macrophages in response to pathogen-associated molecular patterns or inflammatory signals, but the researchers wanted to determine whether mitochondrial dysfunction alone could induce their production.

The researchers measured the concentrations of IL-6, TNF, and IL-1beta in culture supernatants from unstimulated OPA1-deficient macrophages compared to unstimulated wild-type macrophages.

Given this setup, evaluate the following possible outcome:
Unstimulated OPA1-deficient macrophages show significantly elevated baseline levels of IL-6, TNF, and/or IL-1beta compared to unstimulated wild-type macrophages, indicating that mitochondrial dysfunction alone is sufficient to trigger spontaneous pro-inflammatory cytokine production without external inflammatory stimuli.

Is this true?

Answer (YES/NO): YES